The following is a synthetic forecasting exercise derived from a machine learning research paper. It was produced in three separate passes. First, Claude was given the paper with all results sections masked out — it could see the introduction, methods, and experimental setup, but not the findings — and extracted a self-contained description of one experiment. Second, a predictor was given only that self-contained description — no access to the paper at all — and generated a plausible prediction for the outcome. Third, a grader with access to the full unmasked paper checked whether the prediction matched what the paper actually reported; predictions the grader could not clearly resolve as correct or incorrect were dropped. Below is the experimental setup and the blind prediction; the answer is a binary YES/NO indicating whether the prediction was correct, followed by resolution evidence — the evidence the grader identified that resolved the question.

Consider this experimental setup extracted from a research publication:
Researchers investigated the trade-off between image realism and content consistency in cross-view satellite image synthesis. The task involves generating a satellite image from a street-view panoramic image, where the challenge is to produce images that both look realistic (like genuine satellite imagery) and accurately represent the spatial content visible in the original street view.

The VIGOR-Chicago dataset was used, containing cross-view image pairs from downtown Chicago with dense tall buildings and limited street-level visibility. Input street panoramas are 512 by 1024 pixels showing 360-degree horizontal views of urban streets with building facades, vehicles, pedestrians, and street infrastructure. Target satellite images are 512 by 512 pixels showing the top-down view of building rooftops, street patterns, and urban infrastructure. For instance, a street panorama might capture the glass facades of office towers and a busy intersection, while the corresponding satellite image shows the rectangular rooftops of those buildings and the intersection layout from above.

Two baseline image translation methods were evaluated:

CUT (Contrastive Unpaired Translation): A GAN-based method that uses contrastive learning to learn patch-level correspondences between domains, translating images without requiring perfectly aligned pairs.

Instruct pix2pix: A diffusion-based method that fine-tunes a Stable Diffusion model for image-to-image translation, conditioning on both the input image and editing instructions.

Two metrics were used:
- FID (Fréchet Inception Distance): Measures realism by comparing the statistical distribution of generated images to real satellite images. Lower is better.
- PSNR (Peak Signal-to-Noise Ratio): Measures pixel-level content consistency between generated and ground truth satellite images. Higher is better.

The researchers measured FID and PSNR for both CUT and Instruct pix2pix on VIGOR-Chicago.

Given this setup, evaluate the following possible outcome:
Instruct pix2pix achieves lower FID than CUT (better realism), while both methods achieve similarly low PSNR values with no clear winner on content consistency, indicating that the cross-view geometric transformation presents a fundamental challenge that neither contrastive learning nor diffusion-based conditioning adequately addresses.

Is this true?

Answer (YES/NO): NO